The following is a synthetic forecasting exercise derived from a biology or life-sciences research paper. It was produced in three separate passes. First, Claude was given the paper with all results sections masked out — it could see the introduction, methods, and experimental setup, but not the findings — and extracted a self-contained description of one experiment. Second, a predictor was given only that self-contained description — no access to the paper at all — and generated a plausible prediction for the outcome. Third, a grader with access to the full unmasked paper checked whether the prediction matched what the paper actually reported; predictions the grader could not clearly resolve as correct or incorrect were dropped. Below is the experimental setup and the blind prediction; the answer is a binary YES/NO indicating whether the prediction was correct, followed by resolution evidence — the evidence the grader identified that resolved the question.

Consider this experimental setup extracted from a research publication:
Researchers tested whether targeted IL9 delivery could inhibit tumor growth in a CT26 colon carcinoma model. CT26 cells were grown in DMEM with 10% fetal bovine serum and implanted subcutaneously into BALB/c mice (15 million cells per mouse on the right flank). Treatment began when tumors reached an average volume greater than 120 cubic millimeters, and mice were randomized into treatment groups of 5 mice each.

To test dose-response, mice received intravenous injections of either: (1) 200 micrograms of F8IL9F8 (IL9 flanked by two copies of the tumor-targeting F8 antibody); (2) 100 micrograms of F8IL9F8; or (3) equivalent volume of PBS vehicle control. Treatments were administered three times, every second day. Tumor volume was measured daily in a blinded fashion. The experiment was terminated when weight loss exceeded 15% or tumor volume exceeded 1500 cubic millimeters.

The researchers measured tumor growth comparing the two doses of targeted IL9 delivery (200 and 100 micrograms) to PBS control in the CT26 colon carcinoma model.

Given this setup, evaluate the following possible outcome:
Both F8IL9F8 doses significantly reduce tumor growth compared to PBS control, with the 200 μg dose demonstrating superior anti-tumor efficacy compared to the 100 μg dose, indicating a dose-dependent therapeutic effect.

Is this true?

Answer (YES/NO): NO